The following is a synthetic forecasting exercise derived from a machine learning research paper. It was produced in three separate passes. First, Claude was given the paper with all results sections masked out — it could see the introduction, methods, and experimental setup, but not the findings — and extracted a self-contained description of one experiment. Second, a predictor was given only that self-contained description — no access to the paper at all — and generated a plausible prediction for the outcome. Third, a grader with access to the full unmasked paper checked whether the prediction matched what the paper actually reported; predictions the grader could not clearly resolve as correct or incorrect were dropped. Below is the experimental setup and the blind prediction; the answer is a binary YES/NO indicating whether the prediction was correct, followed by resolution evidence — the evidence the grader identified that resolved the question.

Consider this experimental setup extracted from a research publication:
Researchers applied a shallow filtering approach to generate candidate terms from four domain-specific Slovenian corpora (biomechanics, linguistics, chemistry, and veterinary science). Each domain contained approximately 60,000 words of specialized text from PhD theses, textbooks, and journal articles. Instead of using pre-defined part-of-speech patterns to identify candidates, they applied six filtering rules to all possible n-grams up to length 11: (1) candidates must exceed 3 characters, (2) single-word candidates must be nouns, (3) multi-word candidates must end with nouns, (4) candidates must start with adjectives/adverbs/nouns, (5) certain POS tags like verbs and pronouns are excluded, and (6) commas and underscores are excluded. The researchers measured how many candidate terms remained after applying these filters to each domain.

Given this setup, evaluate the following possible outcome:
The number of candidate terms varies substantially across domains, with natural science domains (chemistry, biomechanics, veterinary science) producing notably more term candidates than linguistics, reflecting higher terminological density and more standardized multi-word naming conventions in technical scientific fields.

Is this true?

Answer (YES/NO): NO